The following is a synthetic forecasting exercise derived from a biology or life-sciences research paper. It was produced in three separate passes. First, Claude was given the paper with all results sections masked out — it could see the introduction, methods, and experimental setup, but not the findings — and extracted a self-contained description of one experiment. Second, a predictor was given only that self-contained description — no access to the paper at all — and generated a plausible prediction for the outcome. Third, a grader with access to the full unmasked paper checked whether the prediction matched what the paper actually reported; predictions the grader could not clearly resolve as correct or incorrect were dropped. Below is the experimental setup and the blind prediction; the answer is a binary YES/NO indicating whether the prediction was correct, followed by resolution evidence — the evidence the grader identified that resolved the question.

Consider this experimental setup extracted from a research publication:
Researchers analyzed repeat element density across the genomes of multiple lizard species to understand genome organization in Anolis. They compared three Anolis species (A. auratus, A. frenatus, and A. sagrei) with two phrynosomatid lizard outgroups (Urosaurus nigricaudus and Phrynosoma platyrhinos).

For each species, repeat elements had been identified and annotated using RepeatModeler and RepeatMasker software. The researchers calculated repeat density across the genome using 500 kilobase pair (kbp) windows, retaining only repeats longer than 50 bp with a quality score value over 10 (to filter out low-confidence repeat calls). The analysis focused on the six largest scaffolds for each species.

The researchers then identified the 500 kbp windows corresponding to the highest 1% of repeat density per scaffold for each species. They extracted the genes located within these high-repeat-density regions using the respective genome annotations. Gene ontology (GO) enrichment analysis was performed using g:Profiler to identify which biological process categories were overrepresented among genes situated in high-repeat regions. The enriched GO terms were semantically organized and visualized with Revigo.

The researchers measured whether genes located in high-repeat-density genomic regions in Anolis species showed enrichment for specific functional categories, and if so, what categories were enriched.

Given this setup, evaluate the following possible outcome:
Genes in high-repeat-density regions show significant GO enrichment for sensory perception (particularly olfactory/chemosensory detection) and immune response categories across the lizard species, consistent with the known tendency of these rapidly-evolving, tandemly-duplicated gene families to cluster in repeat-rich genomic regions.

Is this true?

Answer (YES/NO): NO